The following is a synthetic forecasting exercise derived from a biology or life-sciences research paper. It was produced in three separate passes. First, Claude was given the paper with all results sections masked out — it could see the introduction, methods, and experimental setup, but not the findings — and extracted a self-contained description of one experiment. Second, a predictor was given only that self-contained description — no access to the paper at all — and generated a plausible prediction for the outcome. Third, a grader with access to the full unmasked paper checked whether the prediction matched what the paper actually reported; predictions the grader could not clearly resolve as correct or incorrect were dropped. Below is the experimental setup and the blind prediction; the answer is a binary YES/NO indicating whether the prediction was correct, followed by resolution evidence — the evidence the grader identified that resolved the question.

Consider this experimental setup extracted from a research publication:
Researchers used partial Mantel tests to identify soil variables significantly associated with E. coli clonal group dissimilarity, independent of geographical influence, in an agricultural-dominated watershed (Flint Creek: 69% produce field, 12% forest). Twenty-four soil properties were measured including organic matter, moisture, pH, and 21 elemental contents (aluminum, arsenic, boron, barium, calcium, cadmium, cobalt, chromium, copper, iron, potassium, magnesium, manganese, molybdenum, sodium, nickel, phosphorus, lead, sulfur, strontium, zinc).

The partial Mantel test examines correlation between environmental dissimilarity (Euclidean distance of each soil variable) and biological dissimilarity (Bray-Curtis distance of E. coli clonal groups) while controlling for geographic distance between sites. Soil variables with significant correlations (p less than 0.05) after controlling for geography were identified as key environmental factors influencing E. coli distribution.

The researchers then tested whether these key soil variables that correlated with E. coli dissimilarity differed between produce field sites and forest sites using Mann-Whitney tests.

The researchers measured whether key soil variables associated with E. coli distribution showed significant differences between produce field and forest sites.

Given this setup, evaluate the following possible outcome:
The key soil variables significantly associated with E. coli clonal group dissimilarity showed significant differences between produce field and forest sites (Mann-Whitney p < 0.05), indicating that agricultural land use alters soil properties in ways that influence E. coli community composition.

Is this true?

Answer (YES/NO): NO